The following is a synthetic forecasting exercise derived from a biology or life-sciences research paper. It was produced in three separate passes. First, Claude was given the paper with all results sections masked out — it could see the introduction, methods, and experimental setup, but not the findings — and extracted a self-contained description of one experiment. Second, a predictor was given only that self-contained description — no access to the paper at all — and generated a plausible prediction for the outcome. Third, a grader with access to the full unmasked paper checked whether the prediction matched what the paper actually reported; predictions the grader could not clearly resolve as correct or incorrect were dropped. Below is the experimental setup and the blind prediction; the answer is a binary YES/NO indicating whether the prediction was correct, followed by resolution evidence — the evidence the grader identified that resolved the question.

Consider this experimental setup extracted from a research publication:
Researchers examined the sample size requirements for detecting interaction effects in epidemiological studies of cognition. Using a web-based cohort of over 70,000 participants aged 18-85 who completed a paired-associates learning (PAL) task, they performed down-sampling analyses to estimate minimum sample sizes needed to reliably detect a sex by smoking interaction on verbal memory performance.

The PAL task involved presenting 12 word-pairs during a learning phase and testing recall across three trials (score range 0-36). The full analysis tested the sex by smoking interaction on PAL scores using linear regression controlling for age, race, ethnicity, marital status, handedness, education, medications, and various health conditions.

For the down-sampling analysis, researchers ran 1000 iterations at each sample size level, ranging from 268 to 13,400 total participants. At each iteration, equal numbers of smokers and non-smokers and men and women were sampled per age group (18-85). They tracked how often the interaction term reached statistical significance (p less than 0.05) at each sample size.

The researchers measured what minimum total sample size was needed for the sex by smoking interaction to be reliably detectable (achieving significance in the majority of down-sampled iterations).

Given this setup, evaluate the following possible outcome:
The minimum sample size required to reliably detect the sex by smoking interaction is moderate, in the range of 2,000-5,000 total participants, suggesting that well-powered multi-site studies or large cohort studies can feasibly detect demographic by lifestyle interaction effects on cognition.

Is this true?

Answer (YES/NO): NO